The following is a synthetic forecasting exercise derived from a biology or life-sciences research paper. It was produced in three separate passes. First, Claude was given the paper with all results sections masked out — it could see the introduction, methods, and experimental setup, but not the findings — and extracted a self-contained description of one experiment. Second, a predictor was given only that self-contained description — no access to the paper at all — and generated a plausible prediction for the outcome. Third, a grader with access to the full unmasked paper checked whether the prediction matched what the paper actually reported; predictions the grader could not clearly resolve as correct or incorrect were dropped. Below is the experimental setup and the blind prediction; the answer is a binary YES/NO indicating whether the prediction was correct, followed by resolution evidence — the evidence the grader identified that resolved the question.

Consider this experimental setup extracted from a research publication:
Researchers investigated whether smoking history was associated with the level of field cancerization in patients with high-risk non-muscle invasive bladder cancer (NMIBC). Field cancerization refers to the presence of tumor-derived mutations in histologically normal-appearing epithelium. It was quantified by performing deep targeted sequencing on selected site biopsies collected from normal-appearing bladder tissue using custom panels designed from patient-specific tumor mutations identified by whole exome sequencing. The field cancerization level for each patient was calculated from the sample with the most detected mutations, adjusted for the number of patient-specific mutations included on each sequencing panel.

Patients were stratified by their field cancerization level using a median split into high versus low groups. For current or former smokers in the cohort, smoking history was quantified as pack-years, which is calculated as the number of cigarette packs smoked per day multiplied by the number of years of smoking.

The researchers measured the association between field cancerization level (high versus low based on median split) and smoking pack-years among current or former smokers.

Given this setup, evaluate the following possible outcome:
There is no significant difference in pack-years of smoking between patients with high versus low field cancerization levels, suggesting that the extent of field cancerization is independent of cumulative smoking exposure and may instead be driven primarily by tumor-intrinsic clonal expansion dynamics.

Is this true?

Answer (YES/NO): YES